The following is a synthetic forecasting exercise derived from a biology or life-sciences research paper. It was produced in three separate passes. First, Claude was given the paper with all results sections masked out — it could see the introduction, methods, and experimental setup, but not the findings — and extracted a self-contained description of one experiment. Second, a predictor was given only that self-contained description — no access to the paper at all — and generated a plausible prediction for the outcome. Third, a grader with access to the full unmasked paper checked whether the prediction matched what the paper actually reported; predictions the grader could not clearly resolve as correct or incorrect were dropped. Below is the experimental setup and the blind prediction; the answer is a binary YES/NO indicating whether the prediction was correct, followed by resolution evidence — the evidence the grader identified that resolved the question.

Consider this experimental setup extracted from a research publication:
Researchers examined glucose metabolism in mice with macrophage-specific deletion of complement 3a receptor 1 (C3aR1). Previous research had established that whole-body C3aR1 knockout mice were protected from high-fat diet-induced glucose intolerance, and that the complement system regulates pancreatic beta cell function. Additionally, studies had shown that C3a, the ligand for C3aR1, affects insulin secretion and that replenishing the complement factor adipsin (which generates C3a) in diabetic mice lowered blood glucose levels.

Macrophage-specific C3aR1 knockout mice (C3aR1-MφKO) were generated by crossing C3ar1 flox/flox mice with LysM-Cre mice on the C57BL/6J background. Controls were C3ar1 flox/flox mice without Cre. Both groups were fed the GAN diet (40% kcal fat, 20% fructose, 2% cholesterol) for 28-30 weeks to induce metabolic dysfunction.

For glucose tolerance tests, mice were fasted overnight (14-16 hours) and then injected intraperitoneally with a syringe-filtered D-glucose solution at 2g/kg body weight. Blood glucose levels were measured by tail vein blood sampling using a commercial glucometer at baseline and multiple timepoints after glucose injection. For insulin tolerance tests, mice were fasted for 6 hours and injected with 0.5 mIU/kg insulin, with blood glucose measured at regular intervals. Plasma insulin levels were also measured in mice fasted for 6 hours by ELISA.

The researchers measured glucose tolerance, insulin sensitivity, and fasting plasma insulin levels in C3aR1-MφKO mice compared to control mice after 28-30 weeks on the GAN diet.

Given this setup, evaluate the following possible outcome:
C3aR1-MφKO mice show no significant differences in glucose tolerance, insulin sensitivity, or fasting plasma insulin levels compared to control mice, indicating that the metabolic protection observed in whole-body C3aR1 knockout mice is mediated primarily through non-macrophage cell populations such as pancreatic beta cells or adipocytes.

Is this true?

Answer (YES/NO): YES